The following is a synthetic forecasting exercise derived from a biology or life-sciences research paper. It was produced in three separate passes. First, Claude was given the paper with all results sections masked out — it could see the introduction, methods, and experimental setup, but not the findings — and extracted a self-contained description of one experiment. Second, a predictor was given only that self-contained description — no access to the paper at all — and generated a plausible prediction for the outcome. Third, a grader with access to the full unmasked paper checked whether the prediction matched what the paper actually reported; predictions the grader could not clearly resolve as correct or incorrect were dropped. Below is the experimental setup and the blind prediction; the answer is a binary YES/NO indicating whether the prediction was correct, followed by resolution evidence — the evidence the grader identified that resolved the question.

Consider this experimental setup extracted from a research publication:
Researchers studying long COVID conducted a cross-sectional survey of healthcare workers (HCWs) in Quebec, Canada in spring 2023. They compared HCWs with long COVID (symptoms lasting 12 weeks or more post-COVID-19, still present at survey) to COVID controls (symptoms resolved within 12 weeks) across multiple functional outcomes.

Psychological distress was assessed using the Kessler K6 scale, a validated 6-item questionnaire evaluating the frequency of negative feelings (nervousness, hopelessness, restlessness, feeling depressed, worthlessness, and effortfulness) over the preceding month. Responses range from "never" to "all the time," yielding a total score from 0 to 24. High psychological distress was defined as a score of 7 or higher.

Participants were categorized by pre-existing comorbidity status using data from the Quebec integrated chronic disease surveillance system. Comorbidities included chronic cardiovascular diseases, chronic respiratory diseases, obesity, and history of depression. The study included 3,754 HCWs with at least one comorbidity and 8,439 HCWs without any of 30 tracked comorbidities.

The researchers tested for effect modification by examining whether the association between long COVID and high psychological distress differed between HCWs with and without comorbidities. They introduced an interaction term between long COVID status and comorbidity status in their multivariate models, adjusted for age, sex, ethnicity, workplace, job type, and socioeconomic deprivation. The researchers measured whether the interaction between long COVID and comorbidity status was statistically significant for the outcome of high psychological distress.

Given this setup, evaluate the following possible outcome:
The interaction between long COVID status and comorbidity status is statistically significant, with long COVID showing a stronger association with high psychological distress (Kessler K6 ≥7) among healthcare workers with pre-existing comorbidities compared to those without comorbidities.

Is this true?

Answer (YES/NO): NO